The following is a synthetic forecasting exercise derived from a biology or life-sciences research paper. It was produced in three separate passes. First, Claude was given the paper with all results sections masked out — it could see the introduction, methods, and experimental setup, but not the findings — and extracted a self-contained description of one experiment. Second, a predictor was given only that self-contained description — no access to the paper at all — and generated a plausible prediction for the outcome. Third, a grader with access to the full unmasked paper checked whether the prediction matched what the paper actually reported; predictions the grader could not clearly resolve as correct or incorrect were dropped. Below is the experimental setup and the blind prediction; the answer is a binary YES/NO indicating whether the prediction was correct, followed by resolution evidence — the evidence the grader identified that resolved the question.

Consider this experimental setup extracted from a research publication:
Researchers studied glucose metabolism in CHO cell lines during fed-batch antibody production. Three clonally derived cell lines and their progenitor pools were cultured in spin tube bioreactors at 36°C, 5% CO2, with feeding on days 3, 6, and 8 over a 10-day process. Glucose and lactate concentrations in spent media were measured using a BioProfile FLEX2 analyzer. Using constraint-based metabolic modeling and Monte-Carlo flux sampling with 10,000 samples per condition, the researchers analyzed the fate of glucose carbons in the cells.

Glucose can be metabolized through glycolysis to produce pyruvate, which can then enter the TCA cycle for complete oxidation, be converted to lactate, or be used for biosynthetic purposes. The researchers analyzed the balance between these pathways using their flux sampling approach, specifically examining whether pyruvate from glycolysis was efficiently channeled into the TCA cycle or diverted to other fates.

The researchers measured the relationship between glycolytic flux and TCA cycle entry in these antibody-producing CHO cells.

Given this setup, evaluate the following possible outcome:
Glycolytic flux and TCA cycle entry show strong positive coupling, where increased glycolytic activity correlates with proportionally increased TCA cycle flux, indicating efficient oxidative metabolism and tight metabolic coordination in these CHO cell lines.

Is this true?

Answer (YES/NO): NO